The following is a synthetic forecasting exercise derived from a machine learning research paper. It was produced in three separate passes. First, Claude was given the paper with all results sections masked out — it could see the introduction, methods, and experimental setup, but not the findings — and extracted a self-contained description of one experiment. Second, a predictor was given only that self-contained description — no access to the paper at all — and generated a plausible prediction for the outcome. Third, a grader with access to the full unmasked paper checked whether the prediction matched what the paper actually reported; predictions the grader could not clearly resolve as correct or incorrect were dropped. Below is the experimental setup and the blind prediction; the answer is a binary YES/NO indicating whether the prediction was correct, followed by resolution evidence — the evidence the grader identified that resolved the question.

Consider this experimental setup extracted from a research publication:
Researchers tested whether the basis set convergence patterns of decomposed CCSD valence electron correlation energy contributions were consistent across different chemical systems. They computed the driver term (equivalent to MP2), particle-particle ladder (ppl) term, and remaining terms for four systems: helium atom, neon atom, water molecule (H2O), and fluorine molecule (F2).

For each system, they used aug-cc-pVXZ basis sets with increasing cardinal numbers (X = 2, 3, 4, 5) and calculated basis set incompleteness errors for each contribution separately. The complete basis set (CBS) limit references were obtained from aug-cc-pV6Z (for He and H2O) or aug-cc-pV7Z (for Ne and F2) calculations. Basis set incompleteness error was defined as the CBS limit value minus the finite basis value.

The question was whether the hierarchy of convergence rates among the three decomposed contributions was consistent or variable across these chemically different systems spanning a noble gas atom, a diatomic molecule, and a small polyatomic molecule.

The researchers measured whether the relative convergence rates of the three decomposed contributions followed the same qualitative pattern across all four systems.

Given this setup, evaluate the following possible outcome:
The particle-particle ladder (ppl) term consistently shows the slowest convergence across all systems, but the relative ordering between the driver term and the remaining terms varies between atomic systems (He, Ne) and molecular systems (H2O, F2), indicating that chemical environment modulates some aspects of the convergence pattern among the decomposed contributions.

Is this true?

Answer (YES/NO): NO